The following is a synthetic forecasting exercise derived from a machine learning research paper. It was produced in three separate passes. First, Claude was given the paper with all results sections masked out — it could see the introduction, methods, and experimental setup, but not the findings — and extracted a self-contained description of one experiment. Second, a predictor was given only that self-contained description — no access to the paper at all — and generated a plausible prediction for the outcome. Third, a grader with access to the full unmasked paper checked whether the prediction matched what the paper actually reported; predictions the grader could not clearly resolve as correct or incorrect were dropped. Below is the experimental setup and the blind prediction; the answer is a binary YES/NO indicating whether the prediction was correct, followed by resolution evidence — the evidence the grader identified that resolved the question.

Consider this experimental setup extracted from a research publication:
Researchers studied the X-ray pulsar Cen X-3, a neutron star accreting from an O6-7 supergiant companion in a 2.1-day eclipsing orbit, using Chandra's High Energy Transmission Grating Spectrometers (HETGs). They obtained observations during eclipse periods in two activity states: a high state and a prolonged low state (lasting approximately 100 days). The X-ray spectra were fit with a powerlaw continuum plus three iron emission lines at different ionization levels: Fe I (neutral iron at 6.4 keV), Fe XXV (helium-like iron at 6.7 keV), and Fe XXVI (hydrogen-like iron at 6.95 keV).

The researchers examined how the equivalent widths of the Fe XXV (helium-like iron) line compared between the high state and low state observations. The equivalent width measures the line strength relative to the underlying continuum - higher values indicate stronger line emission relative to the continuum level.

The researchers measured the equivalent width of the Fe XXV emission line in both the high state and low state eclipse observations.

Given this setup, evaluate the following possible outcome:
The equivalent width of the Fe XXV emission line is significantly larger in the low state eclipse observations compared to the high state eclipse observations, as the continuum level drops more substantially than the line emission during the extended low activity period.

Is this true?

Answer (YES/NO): NO